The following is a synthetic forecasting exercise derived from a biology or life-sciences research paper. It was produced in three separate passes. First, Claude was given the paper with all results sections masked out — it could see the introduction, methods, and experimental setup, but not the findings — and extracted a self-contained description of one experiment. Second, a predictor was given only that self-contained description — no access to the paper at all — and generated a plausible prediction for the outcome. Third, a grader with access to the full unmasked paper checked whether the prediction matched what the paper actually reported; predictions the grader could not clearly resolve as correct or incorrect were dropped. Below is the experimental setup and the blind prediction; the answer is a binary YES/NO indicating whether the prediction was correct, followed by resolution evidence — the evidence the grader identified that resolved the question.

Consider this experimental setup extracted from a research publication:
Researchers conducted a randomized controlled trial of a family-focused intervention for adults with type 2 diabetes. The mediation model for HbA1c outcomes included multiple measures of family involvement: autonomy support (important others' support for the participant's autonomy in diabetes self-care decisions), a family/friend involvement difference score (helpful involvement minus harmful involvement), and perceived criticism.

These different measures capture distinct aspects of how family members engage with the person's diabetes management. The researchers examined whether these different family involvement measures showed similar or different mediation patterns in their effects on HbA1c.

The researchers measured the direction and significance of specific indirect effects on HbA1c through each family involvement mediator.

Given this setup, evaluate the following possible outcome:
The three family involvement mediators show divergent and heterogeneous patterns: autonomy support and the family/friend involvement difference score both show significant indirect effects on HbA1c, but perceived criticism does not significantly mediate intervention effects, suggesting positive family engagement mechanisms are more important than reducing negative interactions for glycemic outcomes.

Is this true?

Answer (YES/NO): NO